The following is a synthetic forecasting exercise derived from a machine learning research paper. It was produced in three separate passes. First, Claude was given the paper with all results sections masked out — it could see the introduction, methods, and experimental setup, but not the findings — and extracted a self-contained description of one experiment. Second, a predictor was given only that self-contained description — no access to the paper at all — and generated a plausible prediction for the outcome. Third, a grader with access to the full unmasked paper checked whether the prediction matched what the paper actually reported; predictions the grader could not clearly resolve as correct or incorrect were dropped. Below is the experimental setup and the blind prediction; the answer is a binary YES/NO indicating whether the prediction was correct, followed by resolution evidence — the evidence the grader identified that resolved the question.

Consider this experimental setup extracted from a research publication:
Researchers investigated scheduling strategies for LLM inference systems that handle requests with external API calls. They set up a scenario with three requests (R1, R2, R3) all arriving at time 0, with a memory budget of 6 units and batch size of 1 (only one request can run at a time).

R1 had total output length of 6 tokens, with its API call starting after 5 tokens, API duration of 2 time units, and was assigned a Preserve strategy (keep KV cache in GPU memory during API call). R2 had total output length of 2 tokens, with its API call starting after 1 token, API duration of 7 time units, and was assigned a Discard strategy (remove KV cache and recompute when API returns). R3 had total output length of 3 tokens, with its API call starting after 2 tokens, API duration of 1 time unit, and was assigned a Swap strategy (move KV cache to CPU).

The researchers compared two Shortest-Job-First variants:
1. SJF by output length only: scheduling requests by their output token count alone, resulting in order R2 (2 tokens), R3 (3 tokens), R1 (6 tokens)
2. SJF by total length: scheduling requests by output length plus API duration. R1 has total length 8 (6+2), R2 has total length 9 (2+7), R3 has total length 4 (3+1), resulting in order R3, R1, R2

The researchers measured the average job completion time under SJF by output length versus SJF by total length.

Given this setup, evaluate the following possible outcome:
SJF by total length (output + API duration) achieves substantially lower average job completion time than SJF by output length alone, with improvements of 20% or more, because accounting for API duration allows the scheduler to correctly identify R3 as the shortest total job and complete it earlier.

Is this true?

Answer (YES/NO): NO